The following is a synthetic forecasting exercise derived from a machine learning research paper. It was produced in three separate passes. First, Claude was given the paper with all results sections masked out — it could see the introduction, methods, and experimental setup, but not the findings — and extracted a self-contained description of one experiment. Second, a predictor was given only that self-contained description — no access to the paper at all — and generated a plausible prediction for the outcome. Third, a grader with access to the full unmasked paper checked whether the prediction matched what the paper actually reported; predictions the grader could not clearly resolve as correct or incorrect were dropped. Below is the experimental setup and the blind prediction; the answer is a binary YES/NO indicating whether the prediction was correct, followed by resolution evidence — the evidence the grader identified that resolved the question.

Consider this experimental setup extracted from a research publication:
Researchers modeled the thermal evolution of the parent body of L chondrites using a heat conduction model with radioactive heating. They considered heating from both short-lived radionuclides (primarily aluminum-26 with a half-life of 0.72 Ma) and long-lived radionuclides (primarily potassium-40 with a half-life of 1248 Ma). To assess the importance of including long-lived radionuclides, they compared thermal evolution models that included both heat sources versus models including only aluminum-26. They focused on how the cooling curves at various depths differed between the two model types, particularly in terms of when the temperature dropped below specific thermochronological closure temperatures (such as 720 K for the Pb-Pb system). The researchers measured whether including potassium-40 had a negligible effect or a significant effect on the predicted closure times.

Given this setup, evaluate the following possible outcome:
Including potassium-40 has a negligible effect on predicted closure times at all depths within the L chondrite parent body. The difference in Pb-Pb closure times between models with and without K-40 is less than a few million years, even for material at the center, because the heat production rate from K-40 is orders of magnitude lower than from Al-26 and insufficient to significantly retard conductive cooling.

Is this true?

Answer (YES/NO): NO